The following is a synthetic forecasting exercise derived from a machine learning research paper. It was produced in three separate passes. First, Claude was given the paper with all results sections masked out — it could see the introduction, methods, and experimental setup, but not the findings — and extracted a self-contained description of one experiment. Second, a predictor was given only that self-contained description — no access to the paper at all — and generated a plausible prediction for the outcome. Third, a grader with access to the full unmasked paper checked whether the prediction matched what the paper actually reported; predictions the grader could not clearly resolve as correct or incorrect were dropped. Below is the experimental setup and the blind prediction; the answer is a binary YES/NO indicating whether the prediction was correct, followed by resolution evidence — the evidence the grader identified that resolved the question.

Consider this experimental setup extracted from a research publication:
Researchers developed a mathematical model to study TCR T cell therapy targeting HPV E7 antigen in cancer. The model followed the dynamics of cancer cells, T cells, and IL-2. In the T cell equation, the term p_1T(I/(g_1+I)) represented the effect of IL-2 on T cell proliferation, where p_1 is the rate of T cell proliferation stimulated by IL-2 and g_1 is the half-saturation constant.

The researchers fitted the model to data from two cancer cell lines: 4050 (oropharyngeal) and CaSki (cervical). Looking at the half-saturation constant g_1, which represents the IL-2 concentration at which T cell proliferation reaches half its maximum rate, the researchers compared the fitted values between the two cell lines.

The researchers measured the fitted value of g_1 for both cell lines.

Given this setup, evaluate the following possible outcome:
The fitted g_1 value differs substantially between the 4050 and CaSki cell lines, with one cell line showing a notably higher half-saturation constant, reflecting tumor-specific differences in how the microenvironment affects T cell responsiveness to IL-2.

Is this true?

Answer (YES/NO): YES